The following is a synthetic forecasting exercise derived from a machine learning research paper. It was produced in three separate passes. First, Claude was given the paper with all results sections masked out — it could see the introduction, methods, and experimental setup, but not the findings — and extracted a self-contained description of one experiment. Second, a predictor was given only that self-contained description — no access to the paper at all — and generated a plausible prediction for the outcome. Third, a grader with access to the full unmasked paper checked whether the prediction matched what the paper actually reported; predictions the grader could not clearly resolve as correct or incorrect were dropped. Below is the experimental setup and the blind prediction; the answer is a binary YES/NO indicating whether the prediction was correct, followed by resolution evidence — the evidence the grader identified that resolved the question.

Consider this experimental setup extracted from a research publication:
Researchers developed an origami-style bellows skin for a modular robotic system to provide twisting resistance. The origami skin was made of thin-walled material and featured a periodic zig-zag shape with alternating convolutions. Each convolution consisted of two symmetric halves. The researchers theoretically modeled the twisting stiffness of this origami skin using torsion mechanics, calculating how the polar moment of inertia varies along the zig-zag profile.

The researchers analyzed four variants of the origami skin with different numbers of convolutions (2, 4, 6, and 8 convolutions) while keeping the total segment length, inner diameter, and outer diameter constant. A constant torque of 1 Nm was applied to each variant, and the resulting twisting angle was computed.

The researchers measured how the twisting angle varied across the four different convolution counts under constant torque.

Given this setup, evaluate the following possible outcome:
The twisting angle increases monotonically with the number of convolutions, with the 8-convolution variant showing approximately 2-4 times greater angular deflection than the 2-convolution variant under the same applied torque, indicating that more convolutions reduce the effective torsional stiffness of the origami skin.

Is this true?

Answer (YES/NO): NO